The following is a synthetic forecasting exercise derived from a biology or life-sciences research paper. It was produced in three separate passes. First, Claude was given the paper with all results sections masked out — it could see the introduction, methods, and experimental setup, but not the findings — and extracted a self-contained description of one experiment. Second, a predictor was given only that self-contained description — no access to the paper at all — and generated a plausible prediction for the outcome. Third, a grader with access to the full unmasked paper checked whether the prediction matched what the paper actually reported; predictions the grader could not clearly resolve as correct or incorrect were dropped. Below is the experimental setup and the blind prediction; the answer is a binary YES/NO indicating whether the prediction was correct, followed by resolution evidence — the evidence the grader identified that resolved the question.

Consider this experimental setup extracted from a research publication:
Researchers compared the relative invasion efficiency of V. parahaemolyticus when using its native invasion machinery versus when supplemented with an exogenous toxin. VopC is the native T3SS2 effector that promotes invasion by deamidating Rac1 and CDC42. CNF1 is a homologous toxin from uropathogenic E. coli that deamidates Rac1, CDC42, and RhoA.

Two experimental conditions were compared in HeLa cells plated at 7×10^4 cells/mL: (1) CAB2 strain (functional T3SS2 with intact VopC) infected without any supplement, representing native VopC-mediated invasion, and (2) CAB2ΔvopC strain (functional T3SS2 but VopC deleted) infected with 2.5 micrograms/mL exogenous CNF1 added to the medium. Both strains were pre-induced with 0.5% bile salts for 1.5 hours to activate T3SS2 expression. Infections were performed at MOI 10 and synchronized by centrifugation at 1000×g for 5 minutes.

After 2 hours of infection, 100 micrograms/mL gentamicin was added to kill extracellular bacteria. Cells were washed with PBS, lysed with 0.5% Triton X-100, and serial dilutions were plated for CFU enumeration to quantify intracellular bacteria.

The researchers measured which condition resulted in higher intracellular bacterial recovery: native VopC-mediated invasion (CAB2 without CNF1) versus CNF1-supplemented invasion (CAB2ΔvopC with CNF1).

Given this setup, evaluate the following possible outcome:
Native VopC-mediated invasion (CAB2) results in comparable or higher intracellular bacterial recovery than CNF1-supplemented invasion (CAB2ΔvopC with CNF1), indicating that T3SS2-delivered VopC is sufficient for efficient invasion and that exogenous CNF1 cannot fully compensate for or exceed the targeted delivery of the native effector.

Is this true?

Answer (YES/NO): NO